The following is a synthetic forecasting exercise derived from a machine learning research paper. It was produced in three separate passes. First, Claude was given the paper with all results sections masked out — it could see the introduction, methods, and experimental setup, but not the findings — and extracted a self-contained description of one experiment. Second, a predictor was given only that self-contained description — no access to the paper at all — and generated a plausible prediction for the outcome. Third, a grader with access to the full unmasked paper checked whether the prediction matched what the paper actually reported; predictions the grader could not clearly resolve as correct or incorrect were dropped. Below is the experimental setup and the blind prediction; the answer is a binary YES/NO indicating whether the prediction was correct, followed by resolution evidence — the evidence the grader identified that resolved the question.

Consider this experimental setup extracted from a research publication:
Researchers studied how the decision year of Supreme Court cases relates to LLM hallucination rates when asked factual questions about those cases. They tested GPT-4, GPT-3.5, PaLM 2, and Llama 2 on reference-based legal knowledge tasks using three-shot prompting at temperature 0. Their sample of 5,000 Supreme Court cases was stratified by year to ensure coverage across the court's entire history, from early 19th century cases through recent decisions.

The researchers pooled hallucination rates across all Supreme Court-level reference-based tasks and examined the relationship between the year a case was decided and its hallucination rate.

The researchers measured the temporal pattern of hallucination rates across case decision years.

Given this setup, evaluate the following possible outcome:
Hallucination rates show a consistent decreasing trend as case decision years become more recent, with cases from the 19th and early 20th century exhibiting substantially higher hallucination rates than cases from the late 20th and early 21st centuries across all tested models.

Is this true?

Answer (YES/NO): NO